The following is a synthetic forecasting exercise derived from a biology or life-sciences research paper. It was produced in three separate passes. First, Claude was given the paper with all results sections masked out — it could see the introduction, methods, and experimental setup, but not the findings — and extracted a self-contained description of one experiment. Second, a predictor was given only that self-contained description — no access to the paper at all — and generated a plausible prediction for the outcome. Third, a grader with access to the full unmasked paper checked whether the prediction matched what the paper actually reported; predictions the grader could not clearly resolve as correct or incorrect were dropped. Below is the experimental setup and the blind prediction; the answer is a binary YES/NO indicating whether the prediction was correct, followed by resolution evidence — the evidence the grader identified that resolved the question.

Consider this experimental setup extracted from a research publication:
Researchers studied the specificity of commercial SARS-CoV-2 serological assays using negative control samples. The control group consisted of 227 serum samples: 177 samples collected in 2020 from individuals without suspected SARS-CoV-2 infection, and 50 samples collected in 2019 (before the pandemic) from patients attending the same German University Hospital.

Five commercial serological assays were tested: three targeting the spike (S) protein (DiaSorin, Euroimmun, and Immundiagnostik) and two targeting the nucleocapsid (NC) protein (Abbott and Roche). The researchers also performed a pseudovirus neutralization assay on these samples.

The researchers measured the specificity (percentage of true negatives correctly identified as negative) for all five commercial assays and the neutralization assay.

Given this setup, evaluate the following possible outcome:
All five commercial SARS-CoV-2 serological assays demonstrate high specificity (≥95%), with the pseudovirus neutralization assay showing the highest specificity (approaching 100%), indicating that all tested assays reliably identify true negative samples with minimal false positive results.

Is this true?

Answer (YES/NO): NO